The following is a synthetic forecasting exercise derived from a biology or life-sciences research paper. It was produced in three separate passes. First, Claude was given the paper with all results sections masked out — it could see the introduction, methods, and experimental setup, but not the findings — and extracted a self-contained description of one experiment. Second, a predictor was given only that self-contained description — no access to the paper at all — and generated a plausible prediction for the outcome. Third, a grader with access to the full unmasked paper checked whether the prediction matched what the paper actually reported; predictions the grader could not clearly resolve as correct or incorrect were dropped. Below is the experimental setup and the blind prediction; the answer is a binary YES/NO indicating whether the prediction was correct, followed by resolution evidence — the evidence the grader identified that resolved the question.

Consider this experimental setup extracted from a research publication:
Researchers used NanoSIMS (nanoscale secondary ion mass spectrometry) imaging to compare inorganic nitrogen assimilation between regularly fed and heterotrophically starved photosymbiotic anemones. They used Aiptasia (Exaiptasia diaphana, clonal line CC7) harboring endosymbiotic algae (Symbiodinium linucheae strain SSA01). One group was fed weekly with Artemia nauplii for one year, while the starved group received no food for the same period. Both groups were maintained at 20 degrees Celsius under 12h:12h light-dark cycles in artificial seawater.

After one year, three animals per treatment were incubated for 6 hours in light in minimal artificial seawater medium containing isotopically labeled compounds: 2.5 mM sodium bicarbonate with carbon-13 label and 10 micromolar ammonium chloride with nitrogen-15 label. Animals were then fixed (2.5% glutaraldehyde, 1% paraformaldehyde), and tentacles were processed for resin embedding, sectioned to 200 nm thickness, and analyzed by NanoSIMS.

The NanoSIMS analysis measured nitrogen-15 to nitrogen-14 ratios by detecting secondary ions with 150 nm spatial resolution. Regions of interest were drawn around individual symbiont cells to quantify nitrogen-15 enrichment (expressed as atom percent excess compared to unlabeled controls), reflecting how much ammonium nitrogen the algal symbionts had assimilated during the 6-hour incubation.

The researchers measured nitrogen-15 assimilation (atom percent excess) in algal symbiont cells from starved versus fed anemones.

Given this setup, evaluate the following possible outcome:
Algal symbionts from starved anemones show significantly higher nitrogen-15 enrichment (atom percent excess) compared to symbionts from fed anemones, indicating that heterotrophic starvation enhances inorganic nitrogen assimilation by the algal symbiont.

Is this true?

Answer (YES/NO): NO